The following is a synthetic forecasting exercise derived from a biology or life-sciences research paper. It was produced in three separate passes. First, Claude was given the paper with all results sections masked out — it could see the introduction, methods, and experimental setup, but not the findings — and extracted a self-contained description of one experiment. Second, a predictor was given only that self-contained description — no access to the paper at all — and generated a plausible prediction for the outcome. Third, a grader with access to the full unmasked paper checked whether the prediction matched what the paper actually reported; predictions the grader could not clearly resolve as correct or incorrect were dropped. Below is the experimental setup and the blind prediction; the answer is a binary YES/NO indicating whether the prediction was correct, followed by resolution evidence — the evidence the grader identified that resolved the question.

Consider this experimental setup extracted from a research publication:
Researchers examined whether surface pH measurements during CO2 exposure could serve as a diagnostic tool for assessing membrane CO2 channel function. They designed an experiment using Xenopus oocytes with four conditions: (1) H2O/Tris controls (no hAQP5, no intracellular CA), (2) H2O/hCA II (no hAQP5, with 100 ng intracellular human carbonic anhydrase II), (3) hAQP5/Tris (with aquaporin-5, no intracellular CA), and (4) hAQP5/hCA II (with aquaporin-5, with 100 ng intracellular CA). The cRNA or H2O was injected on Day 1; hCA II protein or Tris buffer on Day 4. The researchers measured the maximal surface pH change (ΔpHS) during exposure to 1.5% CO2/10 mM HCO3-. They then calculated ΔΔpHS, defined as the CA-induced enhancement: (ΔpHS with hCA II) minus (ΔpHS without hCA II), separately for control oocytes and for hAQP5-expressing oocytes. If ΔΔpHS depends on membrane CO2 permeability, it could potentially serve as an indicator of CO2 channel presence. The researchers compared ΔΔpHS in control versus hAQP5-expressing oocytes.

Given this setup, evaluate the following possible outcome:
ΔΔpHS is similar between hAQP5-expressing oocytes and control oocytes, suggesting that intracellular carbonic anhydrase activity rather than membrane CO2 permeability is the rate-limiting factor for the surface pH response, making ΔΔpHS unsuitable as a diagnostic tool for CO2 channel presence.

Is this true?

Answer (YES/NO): NO